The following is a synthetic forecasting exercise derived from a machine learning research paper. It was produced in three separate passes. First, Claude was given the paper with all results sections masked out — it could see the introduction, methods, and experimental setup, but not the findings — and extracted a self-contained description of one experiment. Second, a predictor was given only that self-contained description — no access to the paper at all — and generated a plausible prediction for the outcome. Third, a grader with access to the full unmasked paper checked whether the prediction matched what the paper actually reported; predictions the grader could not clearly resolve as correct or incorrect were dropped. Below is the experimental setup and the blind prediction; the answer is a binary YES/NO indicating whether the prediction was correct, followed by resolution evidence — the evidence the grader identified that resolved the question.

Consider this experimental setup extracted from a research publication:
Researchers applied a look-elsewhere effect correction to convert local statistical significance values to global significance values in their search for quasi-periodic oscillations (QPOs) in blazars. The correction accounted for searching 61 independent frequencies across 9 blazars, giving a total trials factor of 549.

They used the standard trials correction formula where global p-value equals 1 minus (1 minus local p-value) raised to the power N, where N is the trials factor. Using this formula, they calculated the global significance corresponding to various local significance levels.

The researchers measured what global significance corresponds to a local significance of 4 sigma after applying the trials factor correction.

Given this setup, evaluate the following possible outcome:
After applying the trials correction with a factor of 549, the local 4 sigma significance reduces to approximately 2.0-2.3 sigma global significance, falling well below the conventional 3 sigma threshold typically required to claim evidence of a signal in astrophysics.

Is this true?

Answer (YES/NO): YES